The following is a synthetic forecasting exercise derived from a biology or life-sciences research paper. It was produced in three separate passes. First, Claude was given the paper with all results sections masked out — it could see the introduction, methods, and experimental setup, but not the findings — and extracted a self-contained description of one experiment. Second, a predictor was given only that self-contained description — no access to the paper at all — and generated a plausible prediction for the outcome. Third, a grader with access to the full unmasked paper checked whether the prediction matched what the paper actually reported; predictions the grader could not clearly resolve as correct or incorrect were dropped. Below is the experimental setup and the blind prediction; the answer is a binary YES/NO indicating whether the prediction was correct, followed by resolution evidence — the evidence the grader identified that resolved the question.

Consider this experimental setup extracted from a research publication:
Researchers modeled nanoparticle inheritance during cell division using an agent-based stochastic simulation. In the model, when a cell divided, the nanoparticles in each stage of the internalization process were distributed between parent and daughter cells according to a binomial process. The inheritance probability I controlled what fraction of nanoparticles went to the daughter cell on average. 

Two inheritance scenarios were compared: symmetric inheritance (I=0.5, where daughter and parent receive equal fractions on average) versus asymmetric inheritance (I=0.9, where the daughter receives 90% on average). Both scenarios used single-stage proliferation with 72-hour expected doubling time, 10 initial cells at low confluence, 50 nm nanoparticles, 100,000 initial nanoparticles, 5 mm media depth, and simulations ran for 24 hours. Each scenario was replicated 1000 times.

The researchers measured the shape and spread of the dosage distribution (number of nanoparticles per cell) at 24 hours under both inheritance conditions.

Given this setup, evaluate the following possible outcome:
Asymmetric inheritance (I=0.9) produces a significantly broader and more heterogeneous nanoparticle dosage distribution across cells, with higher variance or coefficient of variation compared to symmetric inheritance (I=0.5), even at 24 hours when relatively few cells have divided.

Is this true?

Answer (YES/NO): YES